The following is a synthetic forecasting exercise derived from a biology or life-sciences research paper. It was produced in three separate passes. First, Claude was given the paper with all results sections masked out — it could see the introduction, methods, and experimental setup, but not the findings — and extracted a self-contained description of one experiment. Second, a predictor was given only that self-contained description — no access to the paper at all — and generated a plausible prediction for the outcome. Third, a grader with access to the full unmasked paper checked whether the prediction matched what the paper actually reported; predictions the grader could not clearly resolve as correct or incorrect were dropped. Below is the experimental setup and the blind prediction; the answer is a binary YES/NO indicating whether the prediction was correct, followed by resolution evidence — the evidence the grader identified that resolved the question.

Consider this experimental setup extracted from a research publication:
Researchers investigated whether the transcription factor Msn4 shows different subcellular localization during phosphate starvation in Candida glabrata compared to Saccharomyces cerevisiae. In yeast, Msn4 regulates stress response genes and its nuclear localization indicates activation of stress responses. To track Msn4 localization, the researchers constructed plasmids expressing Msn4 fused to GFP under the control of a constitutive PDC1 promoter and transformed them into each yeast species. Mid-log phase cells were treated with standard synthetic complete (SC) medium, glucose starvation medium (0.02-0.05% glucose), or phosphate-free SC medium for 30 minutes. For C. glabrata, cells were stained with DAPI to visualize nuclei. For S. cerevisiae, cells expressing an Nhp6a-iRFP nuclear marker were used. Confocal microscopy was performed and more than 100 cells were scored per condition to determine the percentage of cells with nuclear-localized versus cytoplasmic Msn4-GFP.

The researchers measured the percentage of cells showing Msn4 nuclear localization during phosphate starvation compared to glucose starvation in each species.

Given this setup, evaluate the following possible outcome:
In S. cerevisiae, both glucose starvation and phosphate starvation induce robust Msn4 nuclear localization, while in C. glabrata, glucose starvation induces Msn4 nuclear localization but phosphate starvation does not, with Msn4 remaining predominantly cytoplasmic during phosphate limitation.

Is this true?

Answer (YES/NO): NO